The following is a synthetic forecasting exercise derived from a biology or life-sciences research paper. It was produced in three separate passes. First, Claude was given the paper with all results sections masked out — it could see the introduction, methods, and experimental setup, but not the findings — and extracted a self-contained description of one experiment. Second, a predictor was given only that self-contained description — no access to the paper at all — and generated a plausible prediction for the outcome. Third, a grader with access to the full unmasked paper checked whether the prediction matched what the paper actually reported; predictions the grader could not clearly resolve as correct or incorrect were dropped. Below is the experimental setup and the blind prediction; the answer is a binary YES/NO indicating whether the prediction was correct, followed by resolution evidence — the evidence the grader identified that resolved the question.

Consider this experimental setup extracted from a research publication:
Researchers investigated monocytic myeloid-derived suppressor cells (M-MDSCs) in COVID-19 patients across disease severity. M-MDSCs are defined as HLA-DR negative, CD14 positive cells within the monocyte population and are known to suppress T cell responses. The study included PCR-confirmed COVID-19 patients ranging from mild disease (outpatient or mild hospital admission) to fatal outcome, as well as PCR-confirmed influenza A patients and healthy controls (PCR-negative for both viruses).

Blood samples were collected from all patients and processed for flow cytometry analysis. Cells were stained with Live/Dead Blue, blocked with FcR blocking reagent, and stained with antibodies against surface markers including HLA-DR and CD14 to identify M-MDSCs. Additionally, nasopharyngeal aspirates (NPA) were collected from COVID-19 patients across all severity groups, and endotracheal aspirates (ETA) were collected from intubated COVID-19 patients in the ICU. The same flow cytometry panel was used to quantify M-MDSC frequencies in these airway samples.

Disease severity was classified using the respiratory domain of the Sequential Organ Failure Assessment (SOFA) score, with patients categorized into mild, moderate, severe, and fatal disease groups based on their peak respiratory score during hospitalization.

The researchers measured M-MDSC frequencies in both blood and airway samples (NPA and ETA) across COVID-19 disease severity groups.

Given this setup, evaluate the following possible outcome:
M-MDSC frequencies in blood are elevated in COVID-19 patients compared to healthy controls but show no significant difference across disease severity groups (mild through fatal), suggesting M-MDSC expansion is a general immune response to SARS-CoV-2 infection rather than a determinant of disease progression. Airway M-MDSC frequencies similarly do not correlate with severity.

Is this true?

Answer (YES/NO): NO